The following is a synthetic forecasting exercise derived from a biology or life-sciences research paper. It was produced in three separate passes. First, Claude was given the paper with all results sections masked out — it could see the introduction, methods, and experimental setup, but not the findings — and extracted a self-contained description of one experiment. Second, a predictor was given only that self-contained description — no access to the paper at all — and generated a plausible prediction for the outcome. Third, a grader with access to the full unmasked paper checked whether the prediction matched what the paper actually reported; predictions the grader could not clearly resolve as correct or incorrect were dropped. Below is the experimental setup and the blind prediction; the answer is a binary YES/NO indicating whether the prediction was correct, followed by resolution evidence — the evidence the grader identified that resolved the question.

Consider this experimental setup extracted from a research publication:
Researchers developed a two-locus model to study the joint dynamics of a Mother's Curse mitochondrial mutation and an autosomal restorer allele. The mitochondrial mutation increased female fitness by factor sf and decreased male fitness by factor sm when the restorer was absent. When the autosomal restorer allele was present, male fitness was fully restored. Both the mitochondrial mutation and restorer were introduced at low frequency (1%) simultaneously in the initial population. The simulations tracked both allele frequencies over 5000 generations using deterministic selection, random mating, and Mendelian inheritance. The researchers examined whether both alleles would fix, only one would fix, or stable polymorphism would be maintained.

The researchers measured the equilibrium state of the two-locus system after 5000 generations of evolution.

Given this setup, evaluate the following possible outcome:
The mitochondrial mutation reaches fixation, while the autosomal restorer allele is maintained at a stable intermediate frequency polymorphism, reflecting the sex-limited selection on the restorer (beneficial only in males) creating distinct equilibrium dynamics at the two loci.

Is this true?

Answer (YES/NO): NO